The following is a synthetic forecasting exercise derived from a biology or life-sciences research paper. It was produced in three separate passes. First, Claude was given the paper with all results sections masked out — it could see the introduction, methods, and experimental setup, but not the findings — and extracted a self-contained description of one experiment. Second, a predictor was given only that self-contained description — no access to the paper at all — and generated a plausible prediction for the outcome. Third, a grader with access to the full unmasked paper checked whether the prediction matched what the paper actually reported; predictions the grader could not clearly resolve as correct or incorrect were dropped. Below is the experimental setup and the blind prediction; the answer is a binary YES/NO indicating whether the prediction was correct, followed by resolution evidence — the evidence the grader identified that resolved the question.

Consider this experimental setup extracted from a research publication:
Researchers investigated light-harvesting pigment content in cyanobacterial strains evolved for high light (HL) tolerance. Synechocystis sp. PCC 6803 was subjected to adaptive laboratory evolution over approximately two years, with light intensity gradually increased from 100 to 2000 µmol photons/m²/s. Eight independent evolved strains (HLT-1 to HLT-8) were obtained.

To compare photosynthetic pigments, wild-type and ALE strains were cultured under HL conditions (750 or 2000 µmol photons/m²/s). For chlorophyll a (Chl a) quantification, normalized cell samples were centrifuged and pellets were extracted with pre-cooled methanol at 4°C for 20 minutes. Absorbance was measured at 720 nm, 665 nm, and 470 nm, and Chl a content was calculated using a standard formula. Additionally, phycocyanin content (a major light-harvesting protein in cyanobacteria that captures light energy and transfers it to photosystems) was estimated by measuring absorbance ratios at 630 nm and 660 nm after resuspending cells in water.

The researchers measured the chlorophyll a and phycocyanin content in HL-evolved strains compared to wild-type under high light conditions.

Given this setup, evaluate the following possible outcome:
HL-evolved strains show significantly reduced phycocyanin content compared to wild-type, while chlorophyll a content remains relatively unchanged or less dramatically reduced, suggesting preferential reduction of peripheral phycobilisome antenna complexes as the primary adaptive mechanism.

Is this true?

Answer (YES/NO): NO